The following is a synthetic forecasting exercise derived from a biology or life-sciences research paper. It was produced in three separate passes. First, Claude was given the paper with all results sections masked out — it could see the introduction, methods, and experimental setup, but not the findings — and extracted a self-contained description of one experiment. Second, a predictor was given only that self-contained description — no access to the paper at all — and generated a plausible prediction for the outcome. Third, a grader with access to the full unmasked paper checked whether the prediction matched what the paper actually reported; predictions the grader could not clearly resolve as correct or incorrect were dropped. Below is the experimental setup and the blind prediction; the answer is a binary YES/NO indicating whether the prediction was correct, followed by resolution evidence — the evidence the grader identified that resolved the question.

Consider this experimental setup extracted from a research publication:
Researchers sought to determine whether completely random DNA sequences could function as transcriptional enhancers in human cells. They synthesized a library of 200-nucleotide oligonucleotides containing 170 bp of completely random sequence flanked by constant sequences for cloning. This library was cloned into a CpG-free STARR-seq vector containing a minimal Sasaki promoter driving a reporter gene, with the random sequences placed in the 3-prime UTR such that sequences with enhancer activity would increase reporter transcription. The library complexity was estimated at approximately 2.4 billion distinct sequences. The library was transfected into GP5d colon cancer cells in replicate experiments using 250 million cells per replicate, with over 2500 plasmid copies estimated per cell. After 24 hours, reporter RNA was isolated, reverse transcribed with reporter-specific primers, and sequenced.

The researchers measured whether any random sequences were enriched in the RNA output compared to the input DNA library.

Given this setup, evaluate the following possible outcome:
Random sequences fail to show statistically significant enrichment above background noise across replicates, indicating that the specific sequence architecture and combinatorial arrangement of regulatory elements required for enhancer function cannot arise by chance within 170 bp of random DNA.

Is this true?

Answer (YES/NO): NO